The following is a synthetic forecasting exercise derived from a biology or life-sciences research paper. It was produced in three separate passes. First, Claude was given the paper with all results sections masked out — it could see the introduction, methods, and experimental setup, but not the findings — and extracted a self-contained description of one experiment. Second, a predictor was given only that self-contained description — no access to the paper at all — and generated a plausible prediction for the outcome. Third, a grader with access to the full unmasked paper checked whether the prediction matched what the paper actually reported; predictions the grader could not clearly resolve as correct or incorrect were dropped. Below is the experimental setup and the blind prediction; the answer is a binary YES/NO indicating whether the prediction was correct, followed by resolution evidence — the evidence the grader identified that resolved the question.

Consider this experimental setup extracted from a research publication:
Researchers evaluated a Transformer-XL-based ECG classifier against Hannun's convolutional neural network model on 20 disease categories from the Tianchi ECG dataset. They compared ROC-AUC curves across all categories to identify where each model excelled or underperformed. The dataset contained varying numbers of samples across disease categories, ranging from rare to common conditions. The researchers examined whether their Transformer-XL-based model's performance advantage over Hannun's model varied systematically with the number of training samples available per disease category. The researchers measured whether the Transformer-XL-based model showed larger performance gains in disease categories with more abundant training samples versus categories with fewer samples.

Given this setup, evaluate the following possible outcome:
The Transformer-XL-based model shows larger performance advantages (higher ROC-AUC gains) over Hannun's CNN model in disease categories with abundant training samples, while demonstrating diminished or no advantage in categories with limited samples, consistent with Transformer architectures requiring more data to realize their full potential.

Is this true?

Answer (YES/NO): NO